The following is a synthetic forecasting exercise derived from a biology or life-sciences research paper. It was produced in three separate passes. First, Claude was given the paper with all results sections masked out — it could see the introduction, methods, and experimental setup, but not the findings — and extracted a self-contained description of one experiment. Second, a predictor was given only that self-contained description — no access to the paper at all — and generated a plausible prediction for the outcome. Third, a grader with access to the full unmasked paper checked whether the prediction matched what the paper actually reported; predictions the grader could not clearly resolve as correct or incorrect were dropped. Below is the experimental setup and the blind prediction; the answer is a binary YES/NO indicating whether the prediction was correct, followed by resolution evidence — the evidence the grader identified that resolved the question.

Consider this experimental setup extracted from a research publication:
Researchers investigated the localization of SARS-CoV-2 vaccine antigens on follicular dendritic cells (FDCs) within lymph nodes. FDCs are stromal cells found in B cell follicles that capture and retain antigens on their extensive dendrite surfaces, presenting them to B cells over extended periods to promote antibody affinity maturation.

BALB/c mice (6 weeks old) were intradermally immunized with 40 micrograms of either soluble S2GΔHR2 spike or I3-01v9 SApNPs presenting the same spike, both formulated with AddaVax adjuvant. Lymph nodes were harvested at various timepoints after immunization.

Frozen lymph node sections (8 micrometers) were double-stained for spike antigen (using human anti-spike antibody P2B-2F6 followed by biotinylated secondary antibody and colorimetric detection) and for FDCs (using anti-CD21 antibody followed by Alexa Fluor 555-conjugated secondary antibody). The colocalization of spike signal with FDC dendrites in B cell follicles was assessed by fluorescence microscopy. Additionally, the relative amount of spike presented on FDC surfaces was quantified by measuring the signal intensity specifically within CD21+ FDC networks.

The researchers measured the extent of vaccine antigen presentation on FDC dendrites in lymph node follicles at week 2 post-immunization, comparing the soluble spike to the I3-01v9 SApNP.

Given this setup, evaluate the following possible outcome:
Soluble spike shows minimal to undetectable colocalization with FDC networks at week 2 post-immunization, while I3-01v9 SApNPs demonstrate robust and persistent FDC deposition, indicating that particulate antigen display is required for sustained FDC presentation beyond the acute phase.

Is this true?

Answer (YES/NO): YES